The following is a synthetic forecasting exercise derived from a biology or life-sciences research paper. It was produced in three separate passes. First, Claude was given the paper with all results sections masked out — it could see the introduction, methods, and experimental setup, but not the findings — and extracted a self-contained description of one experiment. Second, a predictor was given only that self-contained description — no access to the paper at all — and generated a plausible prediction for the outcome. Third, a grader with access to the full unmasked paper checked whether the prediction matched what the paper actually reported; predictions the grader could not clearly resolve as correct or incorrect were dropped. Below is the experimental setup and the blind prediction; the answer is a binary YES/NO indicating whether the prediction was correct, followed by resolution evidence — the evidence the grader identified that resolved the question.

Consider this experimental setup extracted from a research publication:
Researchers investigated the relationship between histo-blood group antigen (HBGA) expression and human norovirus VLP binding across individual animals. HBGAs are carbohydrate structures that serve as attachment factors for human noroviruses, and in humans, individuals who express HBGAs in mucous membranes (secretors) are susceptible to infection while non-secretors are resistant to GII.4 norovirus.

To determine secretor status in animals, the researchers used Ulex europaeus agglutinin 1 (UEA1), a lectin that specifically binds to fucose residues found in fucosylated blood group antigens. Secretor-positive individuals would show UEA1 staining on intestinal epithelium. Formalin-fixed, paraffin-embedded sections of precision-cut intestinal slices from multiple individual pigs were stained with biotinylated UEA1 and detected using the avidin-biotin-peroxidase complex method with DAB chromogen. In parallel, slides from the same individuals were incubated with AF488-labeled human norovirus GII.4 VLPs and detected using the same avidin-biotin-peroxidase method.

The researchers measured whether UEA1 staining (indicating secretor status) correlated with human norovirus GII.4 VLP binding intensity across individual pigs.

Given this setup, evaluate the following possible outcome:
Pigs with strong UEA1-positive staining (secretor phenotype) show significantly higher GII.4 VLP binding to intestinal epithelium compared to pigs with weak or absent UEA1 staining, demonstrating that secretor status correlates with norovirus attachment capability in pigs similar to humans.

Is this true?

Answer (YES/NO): NO